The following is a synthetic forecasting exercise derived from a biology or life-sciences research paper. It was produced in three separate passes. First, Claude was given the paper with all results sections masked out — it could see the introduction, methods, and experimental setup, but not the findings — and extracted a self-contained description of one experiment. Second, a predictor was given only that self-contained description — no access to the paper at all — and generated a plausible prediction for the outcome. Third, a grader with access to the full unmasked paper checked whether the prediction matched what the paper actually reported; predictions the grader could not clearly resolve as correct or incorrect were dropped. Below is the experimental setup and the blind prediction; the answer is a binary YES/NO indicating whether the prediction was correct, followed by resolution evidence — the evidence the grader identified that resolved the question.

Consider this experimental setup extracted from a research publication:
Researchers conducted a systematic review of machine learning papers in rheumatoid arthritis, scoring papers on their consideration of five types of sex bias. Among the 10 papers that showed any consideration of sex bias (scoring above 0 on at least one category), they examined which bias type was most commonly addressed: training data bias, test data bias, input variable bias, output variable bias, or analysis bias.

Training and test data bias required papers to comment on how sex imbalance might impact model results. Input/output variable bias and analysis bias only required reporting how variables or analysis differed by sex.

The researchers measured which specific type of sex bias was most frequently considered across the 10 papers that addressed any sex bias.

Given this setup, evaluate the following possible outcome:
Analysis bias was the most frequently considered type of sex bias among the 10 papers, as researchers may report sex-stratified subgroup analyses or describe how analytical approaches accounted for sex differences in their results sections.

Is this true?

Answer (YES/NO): NO